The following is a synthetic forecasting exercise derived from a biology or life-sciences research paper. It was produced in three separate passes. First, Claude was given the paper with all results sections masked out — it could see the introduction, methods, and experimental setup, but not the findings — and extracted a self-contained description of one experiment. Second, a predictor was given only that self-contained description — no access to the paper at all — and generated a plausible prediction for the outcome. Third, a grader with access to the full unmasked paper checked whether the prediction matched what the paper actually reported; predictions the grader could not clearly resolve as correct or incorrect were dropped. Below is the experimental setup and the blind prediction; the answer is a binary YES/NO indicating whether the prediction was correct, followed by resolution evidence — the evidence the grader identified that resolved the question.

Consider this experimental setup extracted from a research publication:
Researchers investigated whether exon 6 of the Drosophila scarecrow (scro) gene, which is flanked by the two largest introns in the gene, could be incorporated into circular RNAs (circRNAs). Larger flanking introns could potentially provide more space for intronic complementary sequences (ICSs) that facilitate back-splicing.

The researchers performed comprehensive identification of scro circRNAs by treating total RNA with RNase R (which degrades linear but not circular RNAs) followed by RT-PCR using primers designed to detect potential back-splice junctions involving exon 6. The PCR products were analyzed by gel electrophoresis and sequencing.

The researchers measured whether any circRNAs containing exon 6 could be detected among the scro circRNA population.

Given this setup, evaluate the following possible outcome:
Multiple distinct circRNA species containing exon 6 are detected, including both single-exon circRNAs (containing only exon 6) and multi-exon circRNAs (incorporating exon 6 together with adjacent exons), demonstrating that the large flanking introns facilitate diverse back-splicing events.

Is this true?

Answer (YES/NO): NO